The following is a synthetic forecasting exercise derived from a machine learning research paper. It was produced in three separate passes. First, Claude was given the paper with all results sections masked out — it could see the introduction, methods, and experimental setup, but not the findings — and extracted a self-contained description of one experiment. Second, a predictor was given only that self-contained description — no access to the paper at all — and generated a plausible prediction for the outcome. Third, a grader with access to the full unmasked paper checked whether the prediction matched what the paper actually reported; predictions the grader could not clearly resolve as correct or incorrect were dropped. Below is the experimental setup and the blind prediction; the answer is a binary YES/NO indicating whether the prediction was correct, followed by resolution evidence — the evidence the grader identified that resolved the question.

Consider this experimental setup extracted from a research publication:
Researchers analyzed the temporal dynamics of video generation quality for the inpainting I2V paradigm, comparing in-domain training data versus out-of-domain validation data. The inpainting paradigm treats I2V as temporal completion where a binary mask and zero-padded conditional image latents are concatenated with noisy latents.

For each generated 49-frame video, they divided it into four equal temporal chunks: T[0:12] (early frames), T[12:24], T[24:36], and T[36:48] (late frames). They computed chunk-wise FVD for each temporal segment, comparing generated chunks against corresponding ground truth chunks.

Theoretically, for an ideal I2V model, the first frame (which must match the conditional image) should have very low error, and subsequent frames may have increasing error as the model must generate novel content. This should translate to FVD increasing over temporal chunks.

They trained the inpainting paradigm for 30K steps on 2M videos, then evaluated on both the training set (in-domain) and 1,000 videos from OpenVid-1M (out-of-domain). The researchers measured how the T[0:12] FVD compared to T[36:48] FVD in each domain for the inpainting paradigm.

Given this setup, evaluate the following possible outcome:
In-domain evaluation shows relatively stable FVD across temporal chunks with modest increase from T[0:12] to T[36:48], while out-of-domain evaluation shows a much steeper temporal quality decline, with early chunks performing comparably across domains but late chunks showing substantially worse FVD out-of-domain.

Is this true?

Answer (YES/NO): NO